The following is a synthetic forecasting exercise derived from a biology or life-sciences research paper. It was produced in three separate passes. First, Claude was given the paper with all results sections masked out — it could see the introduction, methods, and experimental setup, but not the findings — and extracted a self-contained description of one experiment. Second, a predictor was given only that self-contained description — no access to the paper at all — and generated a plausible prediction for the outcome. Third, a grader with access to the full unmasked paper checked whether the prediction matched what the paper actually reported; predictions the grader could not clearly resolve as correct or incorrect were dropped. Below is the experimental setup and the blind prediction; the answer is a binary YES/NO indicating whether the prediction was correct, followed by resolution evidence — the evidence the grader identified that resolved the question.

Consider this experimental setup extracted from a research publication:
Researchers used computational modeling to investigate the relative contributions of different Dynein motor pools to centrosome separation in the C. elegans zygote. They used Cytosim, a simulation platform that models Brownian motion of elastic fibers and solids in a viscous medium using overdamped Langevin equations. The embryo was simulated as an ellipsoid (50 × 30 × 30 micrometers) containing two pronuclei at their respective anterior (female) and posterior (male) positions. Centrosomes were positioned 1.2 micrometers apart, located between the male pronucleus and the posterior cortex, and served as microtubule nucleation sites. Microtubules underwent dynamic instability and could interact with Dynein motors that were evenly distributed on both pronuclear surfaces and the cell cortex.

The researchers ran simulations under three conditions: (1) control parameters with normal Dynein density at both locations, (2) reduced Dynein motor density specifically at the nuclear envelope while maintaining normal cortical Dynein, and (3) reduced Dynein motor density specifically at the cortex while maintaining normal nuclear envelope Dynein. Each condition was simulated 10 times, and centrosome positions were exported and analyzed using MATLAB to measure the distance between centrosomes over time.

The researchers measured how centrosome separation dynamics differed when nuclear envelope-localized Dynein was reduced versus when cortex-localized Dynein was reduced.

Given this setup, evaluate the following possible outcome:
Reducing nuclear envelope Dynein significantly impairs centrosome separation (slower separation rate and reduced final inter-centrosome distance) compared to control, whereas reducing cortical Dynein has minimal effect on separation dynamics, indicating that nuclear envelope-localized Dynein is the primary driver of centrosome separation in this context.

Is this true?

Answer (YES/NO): NO